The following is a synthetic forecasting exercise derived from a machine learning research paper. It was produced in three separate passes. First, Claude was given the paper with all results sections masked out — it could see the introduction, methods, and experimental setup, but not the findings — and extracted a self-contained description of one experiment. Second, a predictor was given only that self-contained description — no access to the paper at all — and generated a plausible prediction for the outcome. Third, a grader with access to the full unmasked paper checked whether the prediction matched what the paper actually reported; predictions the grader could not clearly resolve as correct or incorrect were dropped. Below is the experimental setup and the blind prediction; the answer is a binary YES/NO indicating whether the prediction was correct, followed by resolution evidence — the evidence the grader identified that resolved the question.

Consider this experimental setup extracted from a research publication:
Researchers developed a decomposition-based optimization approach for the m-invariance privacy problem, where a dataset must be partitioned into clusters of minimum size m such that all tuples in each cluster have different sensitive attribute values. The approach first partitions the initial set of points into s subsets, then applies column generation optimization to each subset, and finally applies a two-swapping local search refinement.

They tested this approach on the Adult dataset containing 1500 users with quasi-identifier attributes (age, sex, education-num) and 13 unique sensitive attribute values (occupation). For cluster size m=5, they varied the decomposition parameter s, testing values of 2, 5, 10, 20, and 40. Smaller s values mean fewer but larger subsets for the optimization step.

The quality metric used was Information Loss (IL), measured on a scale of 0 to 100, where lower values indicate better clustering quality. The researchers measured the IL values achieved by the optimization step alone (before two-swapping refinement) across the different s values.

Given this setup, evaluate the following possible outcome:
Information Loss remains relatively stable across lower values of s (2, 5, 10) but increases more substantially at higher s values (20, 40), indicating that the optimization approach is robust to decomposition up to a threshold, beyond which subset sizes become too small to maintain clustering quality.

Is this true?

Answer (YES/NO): NO